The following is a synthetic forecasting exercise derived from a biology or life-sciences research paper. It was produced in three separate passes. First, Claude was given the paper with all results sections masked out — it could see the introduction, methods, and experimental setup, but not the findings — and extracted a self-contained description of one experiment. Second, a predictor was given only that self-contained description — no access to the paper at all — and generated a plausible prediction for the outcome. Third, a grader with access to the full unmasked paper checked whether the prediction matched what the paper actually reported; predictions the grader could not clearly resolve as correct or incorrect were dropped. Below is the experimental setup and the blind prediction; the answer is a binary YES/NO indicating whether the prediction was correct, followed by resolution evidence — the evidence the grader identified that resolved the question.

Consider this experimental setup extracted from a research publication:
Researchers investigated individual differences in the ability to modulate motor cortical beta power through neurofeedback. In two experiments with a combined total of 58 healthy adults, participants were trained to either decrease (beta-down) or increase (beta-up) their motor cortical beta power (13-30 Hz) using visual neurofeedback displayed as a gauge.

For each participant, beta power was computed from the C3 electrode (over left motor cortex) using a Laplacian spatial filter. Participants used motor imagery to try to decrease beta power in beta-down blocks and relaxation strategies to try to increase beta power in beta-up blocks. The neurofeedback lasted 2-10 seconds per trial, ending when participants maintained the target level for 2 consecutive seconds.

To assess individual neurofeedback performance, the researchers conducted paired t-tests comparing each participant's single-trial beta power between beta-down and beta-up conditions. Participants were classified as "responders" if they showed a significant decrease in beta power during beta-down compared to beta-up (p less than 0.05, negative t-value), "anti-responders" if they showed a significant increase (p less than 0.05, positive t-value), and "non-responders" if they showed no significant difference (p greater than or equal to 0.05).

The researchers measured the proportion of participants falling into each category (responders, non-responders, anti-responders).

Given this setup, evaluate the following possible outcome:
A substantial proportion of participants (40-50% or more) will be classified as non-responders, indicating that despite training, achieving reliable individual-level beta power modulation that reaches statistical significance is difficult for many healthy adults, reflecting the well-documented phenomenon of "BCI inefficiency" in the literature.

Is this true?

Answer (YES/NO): NO